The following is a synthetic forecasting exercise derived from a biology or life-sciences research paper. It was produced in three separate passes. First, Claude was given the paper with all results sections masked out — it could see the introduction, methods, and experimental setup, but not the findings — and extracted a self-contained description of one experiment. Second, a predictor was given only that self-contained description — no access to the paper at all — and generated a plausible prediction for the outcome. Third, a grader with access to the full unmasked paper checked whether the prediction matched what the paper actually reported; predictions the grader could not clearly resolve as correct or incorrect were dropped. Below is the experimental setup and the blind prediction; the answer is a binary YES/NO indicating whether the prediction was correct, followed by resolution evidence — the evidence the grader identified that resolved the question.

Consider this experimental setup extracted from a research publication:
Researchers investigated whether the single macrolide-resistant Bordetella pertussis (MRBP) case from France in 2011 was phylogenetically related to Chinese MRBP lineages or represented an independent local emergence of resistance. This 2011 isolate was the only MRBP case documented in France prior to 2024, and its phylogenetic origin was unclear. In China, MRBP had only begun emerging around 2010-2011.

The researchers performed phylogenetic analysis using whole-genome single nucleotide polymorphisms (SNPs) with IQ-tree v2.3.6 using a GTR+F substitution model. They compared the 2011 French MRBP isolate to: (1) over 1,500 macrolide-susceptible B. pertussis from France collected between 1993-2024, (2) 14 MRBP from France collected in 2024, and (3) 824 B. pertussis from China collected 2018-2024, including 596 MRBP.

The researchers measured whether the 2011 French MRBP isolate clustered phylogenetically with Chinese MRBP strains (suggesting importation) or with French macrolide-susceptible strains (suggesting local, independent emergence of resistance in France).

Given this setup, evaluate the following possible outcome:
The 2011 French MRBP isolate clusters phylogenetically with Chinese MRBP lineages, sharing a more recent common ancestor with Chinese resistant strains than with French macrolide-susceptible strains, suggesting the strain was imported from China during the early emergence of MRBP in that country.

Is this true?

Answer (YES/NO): NO